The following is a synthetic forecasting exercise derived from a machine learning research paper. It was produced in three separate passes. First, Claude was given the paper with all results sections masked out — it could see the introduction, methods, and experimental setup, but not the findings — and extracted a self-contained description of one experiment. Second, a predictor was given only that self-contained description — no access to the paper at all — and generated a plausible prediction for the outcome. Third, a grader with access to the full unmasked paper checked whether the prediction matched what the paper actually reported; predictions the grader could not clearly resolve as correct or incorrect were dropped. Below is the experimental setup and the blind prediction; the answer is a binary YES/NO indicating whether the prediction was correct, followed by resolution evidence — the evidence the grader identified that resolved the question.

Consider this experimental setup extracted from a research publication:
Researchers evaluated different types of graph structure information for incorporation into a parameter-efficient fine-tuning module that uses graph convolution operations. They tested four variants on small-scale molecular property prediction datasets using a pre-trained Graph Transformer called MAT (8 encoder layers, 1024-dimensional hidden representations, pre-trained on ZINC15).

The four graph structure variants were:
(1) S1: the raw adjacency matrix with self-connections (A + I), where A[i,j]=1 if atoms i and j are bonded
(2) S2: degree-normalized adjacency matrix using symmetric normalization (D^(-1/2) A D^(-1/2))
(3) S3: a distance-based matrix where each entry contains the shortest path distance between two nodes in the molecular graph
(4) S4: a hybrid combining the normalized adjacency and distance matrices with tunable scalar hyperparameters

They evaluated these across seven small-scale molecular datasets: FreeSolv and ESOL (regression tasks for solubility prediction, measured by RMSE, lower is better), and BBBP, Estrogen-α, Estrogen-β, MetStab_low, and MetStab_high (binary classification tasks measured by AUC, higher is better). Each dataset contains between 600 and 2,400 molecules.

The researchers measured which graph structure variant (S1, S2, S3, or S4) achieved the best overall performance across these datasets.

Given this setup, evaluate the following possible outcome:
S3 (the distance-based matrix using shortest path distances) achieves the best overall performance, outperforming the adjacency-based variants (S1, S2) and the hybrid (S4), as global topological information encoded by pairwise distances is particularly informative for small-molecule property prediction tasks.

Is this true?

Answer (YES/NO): NO